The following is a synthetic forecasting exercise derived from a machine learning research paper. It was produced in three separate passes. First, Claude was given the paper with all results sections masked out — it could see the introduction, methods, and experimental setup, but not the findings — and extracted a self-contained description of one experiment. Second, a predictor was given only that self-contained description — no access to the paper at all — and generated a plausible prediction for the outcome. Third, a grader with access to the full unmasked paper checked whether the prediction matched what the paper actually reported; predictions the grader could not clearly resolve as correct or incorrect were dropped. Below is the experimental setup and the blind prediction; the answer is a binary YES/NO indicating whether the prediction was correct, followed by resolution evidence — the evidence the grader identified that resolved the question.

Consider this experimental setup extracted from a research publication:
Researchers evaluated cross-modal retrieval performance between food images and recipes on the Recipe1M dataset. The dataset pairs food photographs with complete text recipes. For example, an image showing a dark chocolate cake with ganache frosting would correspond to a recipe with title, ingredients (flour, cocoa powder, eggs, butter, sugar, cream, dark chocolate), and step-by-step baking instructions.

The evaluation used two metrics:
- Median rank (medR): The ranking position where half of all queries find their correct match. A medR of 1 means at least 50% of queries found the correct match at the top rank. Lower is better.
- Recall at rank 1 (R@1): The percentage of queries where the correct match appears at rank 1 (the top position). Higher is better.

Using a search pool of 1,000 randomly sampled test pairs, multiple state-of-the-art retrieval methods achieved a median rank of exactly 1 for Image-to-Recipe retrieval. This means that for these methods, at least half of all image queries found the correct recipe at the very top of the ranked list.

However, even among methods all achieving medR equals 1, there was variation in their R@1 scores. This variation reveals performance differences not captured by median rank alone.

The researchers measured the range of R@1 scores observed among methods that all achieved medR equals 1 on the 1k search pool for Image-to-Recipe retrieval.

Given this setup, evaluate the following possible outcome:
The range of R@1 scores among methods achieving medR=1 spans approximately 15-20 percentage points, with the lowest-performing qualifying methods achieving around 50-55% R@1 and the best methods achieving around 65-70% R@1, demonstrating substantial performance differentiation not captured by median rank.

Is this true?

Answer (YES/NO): NO